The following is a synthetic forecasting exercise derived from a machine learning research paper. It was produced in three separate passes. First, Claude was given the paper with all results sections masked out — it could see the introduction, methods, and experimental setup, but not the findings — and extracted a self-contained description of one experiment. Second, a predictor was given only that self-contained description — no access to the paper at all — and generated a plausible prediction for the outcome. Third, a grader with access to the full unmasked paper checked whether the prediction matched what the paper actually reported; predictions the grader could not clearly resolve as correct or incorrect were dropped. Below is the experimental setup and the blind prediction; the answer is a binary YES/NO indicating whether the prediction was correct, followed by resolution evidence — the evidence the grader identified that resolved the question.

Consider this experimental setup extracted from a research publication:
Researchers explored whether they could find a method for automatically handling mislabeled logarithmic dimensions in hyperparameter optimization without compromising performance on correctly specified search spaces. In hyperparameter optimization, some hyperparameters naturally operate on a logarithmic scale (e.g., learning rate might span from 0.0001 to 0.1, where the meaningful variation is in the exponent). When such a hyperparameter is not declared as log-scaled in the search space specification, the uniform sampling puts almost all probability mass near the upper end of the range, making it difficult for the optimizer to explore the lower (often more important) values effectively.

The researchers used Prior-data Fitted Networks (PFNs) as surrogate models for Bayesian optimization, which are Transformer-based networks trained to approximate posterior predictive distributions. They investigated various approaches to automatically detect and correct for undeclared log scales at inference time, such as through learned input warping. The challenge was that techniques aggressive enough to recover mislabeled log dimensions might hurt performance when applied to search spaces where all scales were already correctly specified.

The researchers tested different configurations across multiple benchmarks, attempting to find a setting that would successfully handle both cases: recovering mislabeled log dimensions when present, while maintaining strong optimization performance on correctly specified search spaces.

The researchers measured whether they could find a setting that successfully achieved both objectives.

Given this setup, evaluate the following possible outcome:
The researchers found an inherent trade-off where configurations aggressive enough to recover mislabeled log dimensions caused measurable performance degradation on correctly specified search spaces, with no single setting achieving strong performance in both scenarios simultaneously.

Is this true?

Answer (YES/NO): YES